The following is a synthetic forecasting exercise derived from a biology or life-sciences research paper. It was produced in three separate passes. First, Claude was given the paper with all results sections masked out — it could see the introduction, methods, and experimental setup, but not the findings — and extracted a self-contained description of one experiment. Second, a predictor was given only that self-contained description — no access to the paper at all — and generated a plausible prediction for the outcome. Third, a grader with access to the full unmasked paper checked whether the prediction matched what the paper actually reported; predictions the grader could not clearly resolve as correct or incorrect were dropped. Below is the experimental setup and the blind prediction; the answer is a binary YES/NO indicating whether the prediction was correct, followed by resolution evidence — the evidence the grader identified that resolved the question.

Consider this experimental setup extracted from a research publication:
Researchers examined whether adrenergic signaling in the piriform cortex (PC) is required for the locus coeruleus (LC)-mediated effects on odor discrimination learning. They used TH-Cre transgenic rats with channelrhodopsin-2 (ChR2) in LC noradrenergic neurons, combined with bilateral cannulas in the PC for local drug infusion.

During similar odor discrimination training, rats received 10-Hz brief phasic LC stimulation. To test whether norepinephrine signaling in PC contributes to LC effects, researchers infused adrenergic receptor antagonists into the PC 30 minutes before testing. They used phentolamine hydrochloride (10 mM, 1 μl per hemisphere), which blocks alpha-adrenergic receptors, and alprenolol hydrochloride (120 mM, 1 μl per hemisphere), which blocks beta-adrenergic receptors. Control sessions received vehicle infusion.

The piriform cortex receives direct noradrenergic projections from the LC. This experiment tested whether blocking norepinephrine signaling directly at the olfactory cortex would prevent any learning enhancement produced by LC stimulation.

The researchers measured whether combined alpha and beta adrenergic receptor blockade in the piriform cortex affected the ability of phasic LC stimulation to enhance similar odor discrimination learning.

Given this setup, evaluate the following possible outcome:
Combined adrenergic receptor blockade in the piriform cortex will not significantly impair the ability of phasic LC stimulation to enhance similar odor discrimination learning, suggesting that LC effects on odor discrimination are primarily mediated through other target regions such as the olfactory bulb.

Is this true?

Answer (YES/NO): NO